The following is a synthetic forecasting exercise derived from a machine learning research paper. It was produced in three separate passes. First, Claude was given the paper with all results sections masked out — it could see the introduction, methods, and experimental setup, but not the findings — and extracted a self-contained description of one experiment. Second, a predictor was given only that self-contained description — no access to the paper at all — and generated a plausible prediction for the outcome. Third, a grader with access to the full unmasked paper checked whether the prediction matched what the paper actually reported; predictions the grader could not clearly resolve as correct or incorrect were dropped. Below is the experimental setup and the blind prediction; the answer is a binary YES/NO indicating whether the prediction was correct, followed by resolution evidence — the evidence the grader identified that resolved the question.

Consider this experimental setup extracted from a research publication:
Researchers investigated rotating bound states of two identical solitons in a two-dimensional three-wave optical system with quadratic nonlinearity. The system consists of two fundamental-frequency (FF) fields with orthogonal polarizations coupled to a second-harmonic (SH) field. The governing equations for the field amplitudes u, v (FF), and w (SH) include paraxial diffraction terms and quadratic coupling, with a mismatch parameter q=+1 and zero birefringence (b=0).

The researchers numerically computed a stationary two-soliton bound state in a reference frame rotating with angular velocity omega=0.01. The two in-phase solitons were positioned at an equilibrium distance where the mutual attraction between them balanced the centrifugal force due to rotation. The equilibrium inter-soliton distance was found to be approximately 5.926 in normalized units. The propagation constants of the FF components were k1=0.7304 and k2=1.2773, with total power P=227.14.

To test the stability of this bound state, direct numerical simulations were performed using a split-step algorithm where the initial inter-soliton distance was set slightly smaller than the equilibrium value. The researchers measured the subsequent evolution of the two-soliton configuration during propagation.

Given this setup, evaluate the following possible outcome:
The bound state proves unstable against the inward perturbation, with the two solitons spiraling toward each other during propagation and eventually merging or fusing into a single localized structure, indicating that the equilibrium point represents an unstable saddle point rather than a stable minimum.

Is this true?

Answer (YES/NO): YES